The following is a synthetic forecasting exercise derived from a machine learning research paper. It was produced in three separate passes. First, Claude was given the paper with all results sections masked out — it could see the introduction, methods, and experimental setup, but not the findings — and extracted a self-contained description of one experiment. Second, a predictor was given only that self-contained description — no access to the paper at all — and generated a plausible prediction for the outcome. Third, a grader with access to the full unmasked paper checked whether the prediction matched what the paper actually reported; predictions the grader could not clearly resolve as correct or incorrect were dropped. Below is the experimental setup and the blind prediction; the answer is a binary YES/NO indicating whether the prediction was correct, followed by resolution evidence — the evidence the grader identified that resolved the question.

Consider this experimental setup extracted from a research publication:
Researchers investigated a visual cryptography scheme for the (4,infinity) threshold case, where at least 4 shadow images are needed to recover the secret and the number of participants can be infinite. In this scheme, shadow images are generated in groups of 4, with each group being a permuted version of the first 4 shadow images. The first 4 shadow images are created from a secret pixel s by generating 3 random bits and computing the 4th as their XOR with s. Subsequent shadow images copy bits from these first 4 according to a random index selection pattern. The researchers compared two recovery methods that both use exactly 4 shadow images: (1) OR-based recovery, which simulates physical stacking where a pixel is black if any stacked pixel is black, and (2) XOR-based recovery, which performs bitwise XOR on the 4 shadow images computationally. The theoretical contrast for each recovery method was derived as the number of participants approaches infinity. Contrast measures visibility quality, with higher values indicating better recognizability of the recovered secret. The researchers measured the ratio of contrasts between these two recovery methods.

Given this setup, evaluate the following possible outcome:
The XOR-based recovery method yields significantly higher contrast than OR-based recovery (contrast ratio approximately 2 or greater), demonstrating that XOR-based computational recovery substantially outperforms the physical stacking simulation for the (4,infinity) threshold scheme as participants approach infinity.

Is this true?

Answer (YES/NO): YES